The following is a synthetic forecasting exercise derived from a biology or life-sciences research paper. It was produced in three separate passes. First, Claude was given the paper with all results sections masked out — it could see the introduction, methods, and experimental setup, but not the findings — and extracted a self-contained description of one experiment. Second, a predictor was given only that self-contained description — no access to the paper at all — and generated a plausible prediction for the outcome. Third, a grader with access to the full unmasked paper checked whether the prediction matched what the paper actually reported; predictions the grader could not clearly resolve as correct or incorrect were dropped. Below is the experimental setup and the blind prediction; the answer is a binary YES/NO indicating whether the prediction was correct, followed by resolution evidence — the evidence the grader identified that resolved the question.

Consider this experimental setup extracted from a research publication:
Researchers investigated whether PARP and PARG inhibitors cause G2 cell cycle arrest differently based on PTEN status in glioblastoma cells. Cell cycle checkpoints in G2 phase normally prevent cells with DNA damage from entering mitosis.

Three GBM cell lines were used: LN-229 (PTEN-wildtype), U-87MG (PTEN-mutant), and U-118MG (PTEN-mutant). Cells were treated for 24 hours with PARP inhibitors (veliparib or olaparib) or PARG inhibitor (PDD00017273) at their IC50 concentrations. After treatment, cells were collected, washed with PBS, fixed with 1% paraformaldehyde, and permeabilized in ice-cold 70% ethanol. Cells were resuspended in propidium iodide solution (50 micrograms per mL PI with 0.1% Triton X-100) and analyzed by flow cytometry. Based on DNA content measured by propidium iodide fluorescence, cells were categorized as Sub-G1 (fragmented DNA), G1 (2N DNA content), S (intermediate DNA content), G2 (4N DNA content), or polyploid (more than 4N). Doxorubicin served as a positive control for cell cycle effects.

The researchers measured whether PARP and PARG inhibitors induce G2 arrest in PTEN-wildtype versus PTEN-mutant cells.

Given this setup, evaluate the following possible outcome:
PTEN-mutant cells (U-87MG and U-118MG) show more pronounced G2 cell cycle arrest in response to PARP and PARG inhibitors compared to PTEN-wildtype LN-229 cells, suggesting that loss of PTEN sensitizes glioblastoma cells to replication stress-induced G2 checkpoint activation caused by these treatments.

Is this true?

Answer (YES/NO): NO